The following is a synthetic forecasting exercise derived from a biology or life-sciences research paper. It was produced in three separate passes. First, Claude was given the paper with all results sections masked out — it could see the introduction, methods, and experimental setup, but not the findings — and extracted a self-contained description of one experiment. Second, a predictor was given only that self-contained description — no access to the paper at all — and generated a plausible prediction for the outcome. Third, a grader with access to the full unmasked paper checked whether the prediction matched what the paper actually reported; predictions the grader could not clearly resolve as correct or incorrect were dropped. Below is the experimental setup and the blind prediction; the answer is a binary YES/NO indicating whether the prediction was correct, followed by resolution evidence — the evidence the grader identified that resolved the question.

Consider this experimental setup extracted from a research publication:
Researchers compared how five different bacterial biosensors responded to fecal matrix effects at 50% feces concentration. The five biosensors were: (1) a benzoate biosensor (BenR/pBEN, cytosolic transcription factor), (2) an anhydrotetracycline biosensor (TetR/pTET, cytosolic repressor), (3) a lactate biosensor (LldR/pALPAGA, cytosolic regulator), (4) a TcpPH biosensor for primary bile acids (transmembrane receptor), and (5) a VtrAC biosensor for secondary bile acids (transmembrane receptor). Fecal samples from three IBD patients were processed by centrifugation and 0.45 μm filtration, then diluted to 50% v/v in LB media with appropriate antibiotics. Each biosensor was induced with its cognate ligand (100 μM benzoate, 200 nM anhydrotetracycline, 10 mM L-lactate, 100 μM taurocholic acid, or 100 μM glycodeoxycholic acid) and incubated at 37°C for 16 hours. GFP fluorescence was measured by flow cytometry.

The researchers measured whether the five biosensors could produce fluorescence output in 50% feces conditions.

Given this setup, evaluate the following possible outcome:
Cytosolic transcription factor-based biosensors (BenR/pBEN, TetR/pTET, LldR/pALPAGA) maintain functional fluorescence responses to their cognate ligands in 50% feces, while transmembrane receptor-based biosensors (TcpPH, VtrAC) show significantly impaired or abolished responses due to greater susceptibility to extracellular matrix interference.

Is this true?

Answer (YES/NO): NO